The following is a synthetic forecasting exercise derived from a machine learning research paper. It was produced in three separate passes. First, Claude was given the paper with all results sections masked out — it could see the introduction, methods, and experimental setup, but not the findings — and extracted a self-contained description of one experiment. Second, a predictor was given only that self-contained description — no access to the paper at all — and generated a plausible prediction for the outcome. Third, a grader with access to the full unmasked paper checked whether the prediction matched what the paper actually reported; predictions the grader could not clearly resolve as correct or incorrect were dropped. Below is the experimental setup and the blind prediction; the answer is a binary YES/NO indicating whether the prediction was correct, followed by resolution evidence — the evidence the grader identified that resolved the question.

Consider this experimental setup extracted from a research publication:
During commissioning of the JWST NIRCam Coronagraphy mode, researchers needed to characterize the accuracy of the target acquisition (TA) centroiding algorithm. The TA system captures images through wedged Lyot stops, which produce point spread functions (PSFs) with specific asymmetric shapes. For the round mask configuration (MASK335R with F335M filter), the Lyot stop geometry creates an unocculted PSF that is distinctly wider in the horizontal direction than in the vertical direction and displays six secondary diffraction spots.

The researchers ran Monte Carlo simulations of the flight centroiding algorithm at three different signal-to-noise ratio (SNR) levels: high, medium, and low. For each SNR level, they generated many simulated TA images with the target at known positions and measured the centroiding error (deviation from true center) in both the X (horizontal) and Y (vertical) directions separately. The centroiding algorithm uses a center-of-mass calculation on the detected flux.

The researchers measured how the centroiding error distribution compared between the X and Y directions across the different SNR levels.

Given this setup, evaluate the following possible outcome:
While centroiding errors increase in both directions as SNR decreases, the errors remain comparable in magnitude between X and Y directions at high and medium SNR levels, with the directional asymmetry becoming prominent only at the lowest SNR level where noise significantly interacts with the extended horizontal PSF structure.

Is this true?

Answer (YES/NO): NO